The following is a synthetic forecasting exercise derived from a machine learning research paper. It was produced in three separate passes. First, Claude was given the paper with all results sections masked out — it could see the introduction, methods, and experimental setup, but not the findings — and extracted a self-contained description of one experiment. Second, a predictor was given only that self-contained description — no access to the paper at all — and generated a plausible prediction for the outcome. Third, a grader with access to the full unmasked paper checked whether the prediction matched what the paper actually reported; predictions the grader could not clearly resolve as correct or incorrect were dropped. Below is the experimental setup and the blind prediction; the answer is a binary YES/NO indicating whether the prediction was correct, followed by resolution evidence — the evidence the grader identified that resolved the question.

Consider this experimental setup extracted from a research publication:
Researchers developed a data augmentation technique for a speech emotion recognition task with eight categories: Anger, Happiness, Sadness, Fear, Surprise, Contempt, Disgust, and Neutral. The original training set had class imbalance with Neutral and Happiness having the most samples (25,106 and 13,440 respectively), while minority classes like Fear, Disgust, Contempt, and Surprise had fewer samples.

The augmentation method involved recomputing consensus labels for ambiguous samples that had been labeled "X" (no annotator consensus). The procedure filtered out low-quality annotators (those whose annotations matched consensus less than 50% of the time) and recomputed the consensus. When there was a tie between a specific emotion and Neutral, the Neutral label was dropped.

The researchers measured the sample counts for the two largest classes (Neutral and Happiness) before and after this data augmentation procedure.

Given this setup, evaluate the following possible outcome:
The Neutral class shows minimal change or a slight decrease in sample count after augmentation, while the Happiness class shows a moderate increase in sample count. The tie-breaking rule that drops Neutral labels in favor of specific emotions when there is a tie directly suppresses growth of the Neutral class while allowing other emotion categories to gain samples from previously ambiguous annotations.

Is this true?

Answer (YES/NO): NO